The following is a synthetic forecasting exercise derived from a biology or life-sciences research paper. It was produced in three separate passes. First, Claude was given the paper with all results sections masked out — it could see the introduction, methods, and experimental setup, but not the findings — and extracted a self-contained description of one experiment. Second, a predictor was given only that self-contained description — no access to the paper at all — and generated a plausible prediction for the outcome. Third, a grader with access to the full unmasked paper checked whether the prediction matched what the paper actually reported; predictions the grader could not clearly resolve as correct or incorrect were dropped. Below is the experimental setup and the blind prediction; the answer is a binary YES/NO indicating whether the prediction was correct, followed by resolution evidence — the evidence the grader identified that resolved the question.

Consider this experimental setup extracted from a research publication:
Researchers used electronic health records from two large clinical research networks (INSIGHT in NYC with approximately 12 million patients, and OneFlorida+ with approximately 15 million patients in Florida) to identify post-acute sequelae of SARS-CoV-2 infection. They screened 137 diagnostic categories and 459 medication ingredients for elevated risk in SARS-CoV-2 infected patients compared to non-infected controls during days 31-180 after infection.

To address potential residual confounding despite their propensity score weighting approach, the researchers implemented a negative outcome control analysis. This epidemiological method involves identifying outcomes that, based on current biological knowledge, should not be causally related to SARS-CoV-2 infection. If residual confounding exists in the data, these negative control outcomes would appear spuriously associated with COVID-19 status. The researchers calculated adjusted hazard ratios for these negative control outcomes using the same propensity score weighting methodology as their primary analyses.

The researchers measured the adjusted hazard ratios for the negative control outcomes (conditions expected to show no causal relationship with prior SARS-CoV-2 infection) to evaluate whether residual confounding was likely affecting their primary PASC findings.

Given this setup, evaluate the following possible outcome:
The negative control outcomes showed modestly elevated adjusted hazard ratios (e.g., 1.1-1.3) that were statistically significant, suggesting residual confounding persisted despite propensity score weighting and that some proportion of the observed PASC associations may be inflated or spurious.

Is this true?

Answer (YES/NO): NO